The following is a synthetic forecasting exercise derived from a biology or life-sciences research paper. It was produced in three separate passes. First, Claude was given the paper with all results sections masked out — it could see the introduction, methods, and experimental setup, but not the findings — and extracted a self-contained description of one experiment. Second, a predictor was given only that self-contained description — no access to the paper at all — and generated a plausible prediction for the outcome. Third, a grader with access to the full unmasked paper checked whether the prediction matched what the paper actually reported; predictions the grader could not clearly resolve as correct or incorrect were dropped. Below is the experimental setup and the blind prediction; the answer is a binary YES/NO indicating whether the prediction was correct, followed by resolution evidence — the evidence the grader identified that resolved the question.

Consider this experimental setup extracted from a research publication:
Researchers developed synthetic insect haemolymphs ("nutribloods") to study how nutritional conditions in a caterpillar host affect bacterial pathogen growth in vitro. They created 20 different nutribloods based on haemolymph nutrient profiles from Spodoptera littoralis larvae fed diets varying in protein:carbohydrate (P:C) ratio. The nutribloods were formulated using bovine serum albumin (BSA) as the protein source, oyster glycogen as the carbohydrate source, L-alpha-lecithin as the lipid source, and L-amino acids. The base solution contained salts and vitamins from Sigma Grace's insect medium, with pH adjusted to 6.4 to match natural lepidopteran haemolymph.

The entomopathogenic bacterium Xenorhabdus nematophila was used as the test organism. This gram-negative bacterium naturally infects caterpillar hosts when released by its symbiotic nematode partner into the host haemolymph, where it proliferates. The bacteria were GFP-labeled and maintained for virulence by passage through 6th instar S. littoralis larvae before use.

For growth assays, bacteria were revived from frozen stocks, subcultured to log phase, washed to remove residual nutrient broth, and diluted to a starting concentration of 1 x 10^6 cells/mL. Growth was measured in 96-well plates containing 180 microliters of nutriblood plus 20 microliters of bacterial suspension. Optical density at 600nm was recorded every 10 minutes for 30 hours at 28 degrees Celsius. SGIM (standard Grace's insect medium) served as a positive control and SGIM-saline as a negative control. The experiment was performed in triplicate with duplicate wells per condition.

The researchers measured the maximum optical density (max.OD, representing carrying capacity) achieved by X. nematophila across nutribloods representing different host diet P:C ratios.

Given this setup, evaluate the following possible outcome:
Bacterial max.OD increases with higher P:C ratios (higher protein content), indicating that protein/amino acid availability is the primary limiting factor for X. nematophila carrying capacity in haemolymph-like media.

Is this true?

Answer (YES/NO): NO